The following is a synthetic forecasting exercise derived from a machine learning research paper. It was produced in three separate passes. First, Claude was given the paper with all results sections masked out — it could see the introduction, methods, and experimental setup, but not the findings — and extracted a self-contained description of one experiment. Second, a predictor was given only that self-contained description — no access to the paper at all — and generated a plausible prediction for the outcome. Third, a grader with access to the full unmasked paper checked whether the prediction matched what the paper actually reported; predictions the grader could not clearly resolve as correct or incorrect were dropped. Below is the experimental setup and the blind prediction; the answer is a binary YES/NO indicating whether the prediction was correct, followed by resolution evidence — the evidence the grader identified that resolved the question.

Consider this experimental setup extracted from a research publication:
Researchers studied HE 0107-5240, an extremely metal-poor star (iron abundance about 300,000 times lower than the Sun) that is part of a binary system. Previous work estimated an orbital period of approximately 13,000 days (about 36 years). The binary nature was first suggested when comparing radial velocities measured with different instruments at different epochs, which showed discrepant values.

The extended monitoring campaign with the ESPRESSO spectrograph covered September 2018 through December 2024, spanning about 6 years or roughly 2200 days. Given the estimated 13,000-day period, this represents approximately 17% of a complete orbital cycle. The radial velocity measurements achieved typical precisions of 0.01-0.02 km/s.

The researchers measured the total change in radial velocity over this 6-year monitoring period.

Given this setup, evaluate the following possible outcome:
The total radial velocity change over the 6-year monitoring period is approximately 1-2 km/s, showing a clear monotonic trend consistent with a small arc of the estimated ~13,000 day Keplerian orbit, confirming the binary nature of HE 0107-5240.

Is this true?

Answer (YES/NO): NO